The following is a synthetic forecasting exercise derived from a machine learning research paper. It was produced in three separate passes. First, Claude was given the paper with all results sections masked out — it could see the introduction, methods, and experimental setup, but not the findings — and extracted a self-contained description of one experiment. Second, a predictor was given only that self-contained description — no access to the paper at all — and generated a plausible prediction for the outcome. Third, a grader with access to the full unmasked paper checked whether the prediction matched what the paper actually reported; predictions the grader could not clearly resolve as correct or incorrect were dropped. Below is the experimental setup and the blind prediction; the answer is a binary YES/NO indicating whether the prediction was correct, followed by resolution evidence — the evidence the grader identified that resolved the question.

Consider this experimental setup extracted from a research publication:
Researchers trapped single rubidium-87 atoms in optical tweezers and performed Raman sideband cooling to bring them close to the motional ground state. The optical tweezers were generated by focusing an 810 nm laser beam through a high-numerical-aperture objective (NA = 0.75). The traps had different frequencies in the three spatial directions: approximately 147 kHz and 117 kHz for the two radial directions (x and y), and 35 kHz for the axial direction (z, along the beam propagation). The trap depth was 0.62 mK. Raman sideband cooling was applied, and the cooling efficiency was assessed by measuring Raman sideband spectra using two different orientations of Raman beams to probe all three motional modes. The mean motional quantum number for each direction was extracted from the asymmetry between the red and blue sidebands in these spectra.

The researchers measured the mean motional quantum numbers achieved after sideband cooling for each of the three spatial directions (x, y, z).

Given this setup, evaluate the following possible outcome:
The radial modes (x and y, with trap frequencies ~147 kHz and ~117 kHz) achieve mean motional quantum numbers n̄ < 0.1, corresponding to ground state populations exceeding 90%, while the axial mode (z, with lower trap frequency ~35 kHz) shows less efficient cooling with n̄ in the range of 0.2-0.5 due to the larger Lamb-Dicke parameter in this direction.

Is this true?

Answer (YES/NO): NO